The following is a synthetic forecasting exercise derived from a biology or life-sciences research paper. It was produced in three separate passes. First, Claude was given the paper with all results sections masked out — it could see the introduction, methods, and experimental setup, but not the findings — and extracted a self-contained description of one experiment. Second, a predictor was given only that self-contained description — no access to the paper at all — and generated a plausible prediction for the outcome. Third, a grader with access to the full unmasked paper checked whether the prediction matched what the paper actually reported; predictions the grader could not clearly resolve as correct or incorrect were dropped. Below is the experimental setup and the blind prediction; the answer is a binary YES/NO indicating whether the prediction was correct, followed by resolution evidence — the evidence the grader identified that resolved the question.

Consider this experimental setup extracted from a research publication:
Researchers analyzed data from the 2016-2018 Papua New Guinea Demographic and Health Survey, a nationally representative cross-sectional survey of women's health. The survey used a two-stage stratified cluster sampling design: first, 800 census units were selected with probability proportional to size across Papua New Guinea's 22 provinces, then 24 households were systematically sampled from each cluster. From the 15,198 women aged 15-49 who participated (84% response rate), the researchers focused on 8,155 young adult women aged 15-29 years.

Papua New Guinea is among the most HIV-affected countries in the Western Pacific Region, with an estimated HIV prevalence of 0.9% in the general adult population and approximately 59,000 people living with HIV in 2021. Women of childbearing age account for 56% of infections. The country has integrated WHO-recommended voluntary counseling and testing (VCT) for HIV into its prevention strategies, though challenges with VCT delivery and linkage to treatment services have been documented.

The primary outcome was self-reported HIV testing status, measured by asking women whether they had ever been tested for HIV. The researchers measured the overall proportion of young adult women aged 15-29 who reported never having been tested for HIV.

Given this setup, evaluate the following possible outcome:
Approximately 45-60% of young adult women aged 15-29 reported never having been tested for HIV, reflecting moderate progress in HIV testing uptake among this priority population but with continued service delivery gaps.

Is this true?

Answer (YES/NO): NO